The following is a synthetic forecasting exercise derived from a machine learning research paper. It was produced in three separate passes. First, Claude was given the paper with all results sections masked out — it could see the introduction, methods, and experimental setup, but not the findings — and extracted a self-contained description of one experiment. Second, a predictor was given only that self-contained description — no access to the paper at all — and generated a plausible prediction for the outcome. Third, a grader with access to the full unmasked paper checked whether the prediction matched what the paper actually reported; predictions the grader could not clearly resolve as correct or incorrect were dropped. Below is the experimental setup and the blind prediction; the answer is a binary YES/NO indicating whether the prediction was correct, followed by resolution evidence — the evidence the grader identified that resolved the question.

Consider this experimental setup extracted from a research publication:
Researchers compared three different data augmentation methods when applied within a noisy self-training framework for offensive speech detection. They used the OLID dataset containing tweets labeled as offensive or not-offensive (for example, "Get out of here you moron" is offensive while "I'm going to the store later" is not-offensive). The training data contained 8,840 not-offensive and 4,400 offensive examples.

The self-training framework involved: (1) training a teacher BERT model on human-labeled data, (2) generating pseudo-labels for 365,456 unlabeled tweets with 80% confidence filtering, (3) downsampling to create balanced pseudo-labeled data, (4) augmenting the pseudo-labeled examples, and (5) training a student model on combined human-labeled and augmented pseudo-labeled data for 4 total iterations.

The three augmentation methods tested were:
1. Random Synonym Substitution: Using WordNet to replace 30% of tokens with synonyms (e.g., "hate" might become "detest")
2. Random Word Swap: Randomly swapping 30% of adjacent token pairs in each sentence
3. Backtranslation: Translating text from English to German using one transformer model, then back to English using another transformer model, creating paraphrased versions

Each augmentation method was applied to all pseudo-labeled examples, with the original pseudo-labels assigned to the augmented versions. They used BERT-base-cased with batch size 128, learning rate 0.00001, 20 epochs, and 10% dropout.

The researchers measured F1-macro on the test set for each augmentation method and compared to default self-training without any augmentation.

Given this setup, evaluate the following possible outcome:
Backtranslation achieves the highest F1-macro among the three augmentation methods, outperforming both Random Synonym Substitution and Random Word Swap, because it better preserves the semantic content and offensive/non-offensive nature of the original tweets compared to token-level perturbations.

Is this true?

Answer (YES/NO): NO